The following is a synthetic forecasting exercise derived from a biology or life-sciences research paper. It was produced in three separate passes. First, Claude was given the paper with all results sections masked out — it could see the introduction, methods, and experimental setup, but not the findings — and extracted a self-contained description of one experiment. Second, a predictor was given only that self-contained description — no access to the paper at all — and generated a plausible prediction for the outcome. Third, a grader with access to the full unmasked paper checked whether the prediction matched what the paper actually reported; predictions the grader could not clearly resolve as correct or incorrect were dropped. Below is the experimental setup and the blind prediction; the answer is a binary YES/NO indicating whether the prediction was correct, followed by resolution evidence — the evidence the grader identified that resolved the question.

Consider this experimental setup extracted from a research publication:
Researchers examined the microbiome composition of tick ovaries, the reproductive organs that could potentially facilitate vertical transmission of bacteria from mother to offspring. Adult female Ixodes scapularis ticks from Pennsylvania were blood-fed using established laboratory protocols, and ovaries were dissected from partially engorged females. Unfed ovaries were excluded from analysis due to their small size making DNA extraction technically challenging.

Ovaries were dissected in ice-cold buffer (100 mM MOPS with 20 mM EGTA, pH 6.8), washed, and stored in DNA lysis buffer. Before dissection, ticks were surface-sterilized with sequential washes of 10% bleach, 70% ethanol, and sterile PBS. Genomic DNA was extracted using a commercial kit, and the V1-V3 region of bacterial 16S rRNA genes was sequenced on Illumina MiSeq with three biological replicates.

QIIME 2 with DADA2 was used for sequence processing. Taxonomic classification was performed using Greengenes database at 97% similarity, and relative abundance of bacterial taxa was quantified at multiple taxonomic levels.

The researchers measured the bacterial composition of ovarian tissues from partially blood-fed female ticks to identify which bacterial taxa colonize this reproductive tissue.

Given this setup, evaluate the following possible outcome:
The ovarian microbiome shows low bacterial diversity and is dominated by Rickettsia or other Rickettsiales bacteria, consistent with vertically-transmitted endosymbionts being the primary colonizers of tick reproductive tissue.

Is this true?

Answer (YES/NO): YES